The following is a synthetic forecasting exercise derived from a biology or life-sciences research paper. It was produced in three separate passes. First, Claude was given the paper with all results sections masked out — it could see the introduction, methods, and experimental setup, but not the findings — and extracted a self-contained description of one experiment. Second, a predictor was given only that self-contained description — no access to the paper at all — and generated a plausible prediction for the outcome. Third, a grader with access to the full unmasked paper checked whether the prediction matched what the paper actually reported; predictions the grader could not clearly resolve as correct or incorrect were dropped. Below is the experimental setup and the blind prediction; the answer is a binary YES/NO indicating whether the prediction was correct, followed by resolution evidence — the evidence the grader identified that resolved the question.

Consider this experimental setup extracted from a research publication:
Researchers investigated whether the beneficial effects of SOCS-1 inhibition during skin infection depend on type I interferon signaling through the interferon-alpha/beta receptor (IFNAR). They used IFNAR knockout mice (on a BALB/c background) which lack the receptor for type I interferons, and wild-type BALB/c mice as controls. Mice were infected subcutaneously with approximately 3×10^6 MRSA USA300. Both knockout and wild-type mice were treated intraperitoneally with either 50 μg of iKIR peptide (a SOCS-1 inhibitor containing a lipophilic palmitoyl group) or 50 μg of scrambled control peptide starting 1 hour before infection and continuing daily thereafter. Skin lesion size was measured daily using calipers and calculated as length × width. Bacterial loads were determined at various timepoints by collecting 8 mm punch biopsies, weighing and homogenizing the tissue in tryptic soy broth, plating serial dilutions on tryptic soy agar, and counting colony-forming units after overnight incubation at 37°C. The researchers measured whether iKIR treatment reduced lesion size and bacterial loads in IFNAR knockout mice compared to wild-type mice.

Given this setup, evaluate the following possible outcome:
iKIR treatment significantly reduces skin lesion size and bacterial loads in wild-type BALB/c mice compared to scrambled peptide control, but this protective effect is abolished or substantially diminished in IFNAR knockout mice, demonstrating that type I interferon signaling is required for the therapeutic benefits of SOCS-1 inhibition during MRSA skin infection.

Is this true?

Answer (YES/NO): YES